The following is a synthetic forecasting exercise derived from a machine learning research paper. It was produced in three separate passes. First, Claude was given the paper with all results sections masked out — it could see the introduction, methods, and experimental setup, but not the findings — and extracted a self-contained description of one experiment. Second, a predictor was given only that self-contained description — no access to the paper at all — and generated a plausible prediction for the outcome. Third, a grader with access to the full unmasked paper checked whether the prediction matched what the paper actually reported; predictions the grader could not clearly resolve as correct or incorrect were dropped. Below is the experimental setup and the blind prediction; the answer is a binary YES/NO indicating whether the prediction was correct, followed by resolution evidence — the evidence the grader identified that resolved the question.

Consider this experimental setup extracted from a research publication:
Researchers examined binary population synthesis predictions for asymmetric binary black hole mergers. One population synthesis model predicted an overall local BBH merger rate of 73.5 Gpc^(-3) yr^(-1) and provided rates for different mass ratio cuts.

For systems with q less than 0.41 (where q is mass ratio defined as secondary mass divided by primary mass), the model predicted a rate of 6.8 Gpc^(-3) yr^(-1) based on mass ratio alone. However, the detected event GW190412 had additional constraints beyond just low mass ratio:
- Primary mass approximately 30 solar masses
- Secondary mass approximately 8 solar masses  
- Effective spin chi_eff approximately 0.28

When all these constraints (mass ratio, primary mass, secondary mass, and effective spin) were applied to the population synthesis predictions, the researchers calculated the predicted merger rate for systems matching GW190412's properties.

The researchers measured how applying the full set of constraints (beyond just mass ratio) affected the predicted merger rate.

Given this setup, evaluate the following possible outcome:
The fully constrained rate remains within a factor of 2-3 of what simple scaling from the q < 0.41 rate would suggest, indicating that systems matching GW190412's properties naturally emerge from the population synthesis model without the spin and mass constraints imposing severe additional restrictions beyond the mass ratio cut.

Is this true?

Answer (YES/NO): NO